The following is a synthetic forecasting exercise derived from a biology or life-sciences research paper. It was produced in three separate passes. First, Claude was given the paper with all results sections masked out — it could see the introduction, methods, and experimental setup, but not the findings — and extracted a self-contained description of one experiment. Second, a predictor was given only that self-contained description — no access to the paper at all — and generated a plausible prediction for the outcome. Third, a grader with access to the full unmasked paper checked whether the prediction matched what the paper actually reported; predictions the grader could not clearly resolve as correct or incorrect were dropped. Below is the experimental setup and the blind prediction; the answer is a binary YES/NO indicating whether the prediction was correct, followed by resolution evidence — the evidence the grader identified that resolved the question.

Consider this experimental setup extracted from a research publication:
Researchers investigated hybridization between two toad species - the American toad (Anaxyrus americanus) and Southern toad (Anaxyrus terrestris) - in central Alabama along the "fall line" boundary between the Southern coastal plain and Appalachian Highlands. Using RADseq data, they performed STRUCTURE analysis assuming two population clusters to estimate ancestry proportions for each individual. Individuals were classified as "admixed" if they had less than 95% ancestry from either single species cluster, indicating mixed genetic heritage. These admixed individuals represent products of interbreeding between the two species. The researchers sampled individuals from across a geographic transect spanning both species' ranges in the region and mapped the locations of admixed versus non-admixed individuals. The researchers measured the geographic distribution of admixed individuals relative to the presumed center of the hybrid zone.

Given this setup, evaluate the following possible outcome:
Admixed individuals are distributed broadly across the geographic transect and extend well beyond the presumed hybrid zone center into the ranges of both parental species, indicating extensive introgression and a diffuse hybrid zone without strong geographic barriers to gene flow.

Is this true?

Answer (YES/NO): YES